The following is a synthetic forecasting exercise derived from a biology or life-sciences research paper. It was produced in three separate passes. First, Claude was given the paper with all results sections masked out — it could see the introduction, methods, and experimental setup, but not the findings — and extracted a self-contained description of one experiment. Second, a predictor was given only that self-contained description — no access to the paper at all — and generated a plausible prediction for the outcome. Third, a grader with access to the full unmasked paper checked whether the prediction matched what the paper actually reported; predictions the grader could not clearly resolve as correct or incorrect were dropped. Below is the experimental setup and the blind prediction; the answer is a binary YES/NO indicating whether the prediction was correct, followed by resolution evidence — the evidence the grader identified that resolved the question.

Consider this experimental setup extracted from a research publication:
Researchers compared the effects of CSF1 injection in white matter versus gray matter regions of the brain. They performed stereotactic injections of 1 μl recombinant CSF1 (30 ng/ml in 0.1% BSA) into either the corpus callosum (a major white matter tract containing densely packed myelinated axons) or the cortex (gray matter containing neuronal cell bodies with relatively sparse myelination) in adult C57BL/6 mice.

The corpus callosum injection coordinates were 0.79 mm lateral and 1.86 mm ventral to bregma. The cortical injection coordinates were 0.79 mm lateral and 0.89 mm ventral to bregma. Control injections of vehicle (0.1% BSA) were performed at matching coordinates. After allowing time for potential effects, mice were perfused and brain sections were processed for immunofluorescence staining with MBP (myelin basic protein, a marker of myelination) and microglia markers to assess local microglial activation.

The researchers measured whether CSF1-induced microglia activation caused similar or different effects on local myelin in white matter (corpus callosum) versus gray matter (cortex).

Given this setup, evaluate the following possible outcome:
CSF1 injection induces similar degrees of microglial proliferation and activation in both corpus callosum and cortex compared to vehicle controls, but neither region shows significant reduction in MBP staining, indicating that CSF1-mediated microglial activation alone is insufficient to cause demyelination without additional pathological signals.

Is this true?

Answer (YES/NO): NO